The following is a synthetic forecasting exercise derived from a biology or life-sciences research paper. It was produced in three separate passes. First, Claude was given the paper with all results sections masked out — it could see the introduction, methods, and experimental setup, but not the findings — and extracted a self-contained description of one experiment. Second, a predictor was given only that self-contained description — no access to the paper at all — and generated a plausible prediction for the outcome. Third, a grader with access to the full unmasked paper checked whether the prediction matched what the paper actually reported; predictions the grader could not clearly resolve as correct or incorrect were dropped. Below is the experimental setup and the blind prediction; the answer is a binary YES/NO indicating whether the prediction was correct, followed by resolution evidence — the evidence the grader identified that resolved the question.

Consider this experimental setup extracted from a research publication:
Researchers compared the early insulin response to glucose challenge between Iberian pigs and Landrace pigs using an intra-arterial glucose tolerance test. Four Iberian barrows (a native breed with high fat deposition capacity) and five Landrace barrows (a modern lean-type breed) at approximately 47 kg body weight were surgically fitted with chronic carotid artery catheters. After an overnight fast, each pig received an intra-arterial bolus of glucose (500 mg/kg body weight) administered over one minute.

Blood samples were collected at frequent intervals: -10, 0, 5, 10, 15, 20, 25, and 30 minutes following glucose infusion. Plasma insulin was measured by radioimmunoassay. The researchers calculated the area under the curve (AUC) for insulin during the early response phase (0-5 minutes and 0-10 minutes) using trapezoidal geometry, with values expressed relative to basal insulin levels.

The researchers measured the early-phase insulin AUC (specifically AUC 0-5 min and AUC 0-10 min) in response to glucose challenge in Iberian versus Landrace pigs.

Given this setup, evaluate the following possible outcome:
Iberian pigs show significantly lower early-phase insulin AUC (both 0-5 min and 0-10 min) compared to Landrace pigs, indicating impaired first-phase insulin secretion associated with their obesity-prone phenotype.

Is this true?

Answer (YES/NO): NO